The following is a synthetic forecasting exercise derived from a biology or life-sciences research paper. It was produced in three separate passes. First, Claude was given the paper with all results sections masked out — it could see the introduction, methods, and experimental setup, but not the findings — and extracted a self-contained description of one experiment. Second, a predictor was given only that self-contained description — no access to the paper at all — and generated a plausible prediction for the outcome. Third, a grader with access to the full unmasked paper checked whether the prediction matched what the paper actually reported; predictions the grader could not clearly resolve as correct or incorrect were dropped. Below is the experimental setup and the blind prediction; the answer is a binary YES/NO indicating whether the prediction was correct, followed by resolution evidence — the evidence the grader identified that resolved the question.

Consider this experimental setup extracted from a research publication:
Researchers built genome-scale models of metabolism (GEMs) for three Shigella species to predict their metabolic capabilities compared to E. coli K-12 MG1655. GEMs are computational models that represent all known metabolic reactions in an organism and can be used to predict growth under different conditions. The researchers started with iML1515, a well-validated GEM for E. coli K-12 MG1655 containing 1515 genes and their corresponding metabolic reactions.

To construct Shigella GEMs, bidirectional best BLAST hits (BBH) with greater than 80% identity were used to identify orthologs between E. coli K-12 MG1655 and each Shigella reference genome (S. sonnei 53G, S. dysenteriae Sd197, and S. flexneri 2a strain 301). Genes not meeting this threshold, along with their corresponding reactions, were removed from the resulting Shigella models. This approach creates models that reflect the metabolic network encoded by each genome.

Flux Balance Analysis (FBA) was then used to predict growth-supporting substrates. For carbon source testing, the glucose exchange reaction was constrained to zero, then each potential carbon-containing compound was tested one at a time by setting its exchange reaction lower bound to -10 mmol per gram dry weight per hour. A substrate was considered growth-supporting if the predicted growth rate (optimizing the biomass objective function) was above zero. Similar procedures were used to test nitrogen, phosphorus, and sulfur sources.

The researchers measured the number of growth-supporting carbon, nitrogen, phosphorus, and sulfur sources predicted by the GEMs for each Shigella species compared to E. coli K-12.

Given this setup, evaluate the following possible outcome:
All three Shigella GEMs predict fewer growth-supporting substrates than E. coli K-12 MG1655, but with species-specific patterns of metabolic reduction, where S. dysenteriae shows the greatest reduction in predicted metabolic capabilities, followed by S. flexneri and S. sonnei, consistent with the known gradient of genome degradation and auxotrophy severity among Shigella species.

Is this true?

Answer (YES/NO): YES